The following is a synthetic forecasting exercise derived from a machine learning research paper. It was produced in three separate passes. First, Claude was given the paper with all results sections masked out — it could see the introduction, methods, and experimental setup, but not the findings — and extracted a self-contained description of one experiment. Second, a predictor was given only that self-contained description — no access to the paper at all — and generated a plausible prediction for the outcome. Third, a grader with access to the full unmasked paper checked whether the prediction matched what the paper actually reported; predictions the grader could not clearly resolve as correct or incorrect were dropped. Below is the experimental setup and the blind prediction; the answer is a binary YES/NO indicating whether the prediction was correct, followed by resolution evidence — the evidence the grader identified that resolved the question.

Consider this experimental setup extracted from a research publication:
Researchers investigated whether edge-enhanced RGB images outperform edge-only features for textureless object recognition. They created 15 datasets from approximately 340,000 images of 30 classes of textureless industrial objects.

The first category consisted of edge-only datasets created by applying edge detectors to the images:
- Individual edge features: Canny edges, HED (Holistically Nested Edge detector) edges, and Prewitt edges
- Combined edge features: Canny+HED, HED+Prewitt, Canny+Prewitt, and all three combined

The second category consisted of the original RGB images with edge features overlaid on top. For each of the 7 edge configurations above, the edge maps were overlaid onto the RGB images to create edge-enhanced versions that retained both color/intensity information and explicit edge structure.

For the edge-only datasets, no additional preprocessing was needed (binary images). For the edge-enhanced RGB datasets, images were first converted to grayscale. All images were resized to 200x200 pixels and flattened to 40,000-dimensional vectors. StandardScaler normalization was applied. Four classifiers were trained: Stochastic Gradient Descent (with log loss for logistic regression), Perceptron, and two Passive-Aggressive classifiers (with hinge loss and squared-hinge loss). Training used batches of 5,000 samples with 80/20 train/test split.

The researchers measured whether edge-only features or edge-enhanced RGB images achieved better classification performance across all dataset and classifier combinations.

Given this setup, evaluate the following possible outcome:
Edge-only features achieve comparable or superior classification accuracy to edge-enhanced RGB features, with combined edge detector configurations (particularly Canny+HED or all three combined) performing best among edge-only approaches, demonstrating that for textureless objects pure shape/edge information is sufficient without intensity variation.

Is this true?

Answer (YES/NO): NO